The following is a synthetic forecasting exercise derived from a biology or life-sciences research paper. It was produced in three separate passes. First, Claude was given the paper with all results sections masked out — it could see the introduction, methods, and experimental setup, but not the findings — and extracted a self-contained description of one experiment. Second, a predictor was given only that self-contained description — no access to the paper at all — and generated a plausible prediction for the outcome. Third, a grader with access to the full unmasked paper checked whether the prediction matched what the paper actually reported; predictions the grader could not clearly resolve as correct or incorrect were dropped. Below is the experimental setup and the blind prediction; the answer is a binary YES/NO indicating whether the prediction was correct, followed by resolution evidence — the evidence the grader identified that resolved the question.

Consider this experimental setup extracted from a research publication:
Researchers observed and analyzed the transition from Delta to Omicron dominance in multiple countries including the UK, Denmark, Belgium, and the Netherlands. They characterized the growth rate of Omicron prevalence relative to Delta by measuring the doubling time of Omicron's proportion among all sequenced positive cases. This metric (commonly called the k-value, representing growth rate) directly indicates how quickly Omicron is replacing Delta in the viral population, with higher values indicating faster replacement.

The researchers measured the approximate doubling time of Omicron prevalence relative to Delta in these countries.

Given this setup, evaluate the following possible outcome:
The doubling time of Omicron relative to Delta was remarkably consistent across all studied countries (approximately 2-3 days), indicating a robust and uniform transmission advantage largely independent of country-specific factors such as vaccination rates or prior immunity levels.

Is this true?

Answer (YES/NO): NO